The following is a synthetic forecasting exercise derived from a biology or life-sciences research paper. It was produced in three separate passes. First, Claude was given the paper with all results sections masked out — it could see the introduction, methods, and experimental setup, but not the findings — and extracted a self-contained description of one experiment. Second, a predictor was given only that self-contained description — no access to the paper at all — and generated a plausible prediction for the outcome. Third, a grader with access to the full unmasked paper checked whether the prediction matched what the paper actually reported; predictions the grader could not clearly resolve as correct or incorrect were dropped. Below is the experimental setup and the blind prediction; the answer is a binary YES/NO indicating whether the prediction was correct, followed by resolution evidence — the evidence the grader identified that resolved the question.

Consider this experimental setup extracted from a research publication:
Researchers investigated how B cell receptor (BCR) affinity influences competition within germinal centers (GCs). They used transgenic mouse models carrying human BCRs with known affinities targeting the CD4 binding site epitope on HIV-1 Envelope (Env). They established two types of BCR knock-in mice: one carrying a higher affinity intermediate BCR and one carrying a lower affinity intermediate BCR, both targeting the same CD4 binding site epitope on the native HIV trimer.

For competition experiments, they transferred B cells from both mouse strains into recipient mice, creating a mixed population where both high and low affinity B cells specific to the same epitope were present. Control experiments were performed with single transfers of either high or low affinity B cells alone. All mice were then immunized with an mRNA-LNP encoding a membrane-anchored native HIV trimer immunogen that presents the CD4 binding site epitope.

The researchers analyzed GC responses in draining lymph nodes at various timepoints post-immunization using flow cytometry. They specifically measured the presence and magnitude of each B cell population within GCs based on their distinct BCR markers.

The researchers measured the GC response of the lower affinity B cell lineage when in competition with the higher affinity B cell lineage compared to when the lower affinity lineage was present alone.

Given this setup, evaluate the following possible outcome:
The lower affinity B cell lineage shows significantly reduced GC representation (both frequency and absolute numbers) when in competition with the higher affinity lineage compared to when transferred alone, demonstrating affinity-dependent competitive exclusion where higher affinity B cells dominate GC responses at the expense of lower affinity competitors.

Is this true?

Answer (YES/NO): YES